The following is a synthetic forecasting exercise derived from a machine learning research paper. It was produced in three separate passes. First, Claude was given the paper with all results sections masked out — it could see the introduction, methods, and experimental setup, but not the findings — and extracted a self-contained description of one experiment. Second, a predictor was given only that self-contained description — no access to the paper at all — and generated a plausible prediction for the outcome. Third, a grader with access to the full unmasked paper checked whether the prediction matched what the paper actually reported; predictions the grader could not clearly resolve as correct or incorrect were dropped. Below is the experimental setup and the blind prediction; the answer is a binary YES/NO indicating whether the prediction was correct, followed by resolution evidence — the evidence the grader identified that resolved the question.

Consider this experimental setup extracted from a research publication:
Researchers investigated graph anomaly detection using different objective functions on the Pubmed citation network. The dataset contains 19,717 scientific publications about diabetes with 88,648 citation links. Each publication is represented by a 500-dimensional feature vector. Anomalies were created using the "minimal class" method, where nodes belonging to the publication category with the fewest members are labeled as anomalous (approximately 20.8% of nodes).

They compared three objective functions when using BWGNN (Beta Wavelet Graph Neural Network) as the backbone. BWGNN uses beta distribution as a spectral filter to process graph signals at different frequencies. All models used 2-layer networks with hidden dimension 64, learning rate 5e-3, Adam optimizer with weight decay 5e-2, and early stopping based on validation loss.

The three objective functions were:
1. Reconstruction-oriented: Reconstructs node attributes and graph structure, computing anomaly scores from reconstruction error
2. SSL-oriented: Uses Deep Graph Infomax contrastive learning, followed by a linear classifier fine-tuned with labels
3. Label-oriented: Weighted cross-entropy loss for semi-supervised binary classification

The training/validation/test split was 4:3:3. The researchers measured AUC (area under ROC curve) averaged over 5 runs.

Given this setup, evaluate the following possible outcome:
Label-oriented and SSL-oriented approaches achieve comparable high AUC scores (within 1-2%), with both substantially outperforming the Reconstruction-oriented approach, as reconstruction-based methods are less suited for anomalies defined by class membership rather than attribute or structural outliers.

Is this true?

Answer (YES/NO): NO